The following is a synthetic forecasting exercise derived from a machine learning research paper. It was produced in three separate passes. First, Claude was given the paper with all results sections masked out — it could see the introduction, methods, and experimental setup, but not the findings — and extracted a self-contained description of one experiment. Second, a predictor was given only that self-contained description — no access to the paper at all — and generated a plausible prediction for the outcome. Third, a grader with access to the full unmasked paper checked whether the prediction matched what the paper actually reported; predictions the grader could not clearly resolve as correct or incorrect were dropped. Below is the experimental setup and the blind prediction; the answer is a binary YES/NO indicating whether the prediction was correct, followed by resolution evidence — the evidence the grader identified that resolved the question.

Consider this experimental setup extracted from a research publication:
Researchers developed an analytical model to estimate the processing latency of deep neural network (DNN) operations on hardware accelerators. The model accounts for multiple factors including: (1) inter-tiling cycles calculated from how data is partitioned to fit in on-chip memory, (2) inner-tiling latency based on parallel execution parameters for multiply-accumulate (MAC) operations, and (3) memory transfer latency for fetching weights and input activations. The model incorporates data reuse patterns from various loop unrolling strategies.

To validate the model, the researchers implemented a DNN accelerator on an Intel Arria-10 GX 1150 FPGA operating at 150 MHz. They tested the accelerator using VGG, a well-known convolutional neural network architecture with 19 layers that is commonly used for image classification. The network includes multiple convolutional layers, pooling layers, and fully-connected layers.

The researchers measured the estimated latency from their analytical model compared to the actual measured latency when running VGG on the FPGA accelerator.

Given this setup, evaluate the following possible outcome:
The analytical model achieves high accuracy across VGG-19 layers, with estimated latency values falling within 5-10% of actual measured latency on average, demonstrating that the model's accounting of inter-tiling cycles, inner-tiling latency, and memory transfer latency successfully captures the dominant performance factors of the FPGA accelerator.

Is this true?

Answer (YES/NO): NO